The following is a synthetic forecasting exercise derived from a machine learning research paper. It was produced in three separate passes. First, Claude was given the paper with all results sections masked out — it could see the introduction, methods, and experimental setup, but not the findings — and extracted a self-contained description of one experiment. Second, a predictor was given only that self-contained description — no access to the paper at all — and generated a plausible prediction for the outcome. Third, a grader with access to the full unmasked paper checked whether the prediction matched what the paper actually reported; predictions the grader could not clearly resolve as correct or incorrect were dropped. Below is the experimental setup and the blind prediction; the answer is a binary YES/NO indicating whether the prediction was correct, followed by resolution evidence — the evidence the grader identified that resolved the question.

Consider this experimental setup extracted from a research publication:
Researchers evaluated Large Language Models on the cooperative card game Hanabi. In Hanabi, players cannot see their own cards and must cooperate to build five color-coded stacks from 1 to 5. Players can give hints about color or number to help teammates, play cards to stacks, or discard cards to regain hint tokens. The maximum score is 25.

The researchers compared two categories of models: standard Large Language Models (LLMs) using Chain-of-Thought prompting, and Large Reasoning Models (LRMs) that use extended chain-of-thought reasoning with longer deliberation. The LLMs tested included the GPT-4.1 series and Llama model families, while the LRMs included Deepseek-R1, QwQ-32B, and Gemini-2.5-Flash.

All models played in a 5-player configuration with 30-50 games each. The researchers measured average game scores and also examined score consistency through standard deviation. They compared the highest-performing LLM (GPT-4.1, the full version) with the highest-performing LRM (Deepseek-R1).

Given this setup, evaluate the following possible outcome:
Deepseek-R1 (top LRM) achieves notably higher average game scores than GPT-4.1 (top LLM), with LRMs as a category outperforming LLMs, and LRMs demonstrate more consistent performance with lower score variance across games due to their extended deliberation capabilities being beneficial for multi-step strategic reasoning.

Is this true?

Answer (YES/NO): NO